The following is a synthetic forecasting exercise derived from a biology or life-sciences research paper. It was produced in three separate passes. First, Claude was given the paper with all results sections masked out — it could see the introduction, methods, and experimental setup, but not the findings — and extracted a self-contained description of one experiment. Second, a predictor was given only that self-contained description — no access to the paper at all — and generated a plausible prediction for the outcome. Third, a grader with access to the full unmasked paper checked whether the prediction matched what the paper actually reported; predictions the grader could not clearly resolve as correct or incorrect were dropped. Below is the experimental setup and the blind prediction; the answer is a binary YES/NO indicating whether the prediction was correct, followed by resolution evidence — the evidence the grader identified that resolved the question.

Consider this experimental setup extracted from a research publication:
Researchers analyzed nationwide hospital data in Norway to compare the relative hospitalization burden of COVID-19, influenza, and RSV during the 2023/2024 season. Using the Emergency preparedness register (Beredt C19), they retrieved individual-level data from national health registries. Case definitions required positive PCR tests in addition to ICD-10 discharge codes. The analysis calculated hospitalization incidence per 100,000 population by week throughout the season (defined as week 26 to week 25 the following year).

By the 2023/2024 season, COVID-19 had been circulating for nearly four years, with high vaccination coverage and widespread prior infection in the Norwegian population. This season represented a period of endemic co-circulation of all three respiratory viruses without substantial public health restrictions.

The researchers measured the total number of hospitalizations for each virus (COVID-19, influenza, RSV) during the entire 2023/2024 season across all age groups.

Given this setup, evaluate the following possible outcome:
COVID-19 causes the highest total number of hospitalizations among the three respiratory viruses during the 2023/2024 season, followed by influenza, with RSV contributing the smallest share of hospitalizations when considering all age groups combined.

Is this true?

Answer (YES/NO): YES